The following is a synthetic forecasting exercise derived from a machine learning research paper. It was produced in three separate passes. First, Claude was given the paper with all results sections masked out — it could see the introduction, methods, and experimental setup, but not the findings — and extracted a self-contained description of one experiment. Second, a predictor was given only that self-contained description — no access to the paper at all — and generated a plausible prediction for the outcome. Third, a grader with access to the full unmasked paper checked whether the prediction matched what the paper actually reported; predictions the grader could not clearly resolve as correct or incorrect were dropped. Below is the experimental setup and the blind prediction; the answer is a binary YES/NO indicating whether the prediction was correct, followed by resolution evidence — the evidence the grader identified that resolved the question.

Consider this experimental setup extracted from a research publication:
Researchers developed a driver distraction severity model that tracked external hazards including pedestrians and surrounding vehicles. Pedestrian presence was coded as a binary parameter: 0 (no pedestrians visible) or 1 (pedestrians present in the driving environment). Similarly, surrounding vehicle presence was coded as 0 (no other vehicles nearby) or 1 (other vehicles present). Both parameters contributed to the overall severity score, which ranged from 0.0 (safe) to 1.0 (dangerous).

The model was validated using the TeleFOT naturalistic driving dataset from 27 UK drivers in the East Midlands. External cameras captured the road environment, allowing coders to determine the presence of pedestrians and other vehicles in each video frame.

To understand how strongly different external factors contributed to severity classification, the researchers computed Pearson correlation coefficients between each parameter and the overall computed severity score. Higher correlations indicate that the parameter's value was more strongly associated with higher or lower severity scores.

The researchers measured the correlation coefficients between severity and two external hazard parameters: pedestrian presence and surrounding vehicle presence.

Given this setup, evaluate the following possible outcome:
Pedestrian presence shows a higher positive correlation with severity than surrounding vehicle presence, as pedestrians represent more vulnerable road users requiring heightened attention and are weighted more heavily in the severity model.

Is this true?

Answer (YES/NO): NO